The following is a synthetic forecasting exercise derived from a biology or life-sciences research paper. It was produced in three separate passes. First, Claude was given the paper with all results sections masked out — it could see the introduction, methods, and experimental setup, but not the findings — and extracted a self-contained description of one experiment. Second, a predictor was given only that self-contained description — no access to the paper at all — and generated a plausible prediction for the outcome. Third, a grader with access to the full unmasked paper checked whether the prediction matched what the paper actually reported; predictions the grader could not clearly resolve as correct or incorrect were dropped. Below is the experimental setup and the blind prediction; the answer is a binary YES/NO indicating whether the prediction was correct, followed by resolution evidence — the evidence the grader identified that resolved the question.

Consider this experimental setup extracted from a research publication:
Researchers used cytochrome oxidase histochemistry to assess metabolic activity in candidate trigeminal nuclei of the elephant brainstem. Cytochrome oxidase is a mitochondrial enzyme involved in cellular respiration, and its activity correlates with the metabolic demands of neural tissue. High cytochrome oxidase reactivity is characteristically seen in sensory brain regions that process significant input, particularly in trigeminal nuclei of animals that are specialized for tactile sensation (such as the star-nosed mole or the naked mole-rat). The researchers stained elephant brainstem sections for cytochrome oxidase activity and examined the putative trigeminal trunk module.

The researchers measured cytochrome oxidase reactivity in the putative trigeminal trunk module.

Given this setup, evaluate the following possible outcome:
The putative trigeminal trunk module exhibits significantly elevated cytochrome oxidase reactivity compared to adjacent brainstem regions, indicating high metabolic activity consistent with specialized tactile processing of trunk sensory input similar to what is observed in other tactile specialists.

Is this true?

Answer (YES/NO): YES